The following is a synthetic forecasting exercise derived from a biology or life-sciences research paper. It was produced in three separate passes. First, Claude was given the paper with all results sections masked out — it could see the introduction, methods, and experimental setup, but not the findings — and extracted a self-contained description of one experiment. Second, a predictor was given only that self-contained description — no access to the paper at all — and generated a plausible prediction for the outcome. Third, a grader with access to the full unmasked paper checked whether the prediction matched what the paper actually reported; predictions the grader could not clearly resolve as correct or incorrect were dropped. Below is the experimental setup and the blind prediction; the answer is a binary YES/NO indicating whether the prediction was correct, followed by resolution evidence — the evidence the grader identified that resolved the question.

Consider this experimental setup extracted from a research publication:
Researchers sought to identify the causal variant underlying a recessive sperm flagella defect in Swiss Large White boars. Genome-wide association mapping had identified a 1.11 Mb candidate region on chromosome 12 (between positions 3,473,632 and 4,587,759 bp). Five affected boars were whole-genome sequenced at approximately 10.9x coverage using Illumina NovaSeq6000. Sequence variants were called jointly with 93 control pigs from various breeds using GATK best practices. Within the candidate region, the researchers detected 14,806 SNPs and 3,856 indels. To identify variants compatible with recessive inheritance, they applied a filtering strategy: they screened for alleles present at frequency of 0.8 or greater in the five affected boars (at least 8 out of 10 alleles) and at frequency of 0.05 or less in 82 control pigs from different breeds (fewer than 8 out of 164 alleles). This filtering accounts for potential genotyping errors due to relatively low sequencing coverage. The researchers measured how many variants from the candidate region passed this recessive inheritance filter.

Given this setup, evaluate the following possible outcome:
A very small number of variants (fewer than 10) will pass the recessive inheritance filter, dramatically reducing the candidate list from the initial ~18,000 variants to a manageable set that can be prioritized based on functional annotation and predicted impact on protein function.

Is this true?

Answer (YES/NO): YES